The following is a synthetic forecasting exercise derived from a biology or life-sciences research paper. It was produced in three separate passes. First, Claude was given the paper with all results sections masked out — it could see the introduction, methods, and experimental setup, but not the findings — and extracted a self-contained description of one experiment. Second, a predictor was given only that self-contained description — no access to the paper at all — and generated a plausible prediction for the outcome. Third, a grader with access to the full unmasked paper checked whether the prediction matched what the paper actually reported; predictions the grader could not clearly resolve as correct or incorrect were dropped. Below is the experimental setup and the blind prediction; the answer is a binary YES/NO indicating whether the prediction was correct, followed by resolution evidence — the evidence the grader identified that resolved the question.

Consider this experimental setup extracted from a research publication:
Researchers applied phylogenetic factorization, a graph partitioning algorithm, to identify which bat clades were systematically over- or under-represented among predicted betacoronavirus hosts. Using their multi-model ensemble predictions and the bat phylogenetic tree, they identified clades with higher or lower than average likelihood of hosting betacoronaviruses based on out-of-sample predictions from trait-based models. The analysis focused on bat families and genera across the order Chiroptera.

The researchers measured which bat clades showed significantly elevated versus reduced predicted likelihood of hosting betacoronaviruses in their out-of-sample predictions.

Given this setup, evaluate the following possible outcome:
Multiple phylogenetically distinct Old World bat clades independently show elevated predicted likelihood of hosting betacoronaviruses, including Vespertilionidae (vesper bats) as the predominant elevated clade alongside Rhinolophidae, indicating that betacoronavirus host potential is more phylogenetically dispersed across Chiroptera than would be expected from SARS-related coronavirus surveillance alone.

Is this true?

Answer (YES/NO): NO